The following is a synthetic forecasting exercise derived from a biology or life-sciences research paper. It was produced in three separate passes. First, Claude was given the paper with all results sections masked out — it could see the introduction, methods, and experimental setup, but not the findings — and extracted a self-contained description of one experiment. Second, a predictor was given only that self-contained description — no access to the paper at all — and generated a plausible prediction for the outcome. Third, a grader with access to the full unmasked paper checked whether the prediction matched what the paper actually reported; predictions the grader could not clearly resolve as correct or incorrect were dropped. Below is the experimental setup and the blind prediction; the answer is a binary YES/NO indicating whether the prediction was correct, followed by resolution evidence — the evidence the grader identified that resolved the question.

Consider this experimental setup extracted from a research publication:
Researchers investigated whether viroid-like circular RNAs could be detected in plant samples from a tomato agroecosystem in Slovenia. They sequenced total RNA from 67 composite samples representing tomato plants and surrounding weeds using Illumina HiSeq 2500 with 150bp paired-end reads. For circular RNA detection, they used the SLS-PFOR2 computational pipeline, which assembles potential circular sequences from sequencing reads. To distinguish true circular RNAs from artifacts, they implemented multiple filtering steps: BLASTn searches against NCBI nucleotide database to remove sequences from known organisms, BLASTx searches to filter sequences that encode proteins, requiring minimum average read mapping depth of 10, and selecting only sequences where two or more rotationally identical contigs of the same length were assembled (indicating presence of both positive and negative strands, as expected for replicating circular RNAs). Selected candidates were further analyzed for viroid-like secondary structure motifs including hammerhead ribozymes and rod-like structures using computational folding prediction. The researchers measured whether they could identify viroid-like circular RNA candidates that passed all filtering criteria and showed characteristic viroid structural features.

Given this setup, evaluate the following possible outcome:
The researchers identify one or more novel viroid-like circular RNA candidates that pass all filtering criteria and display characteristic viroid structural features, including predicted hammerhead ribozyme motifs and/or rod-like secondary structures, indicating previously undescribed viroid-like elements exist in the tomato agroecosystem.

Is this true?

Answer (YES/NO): YES